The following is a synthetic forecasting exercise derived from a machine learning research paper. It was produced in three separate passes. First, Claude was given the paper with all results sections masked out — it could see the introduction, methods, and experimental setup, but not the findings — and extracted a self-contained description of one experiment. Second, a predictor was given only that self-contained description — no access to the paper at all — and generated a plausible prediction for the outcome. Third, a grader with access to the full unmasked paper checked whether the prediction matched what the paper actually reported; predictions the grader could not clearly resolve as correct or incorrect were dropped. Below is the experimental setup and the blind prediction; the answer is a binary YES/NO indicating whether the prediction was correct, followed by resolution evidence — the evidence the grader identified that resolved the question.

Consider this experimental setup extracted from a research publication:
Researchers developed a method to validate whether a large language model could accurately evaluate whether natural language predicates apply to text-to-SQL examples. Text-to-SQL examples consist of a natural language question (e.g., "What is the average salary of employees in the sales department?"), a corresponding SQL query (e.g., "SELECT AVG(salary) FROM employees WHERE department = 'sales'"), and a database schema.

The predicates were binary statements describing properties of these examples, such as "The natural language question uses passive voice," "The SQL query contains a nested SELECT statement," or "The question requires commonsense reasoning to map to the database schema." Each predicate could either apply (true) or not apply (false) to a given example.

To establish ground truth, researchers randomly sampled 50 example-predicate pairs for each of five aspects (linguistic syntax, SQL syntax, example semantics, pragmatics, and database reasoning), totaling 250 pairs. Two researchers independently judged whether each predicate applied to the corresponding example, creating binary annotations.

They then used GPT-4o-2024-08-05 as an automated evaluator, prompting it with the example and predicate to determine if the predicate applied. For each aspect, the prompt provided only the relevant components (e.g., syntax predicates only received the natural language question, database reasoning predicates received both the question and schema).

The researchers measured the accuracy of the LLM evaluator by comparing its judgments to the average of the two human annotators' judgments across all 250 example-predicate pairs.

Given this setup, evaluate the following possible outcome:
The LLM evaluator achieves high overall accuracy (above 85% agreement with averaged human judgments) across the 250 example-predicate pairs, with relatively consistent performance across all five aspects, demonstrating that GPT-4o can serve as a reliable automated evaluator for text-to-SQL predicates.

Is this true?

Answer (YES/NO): NO